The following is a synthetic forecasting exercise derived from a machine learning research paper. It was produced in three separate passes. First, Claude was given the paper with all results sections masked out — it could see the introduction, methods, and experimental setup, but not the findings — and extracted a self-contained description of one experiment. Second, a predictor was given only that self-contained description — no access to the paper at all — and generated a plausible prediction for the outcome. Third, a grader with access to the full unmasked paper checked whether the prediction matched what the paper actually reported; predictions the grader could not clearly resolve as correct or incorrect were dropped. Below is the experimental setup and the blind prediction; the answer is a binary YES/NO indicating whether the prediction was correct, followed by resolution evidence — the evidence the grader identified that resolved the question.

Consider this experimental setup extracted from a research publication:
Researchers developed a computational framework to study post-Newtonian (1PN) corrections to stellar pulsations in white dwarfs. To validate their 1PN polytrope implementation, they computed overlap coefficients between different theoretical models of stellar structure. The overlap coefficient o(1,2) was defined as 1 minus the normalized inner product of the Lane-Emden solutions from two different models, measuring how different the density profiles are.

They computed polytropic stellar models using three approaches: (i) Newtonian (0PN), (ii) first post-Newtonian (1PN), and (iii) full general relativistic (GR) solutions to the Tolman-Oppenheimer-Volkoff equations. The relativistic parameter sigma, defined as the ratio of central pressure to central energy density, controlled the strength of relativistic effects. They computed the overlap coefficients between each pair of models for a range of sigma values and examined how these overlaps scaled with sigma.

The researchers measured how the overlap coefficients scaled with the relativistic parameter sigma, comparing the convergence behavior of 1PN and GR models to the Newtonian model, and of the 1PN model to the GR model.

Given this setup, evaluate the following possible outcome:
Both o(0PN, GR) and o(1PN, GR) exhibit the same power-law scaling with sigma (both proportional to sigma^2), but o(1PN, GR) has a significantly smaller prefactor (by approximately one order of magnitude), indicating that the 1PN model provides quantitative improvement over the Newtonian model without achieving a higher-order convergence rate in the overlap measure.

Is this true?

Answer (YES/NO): NO